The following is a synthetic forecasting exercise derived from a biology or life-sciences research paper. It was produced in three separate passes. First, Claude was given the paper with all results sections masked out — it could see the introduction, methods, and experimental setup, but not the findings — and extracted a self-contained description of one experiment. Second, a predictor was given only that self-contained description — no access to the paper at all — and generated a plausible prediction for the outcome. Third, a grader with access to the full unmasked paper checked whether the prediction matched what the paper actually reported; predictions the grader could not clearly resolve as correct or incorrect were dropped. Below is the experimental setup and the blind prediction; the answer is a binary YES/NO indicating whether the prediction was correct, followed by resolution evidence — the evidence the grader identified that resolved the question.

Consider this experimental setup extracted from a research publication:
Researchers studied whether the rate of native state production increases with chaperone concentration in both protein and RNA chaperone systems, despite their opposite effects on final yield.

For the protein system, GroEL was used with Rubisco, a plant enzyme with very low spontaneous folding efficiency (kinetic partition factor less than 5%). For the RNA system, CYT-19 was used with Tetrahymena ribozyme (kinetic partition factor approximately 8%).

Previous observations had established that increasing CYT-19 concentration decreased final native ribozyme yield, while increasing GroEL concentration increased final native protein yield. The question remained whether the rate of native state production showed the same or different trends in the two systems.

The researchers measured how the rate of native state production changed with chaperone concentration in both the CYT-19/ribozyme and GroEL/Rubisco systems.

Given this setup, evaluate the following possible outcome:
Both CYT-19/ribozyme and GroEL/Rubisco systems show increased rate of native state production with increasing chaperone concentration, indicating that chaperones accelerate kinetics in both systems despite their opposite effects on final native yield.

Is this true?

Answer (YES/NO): YES